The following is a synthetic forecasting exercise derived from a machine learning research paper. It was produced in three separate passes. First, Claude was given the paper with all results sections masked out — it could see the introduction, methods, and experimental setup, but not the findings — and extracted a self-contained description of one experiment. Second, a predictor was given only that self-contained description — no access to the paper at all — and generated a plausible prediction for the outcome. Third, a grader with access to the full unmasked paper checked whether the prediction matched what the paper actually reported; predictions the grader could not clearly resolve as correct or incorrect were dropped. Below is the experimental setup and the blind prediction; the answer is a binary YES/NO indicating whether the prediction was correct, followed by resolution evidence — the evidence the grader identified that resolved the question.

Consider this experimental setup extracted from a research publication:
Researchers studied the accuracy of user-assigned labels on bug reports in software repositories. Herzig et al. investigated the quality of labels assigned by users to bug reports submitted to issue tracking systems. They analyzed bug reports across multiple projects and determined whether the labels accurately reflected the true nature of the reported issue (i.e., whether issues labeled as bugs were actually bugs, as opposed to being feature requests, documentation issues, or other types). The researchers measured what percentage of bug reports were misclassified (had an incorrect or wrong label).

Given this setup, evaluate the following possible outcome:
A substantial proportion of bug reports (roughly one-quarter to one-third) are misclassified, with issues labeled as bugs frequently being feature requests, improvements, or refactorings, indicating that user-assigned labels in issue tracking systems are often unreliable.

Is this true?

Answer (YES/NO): YES